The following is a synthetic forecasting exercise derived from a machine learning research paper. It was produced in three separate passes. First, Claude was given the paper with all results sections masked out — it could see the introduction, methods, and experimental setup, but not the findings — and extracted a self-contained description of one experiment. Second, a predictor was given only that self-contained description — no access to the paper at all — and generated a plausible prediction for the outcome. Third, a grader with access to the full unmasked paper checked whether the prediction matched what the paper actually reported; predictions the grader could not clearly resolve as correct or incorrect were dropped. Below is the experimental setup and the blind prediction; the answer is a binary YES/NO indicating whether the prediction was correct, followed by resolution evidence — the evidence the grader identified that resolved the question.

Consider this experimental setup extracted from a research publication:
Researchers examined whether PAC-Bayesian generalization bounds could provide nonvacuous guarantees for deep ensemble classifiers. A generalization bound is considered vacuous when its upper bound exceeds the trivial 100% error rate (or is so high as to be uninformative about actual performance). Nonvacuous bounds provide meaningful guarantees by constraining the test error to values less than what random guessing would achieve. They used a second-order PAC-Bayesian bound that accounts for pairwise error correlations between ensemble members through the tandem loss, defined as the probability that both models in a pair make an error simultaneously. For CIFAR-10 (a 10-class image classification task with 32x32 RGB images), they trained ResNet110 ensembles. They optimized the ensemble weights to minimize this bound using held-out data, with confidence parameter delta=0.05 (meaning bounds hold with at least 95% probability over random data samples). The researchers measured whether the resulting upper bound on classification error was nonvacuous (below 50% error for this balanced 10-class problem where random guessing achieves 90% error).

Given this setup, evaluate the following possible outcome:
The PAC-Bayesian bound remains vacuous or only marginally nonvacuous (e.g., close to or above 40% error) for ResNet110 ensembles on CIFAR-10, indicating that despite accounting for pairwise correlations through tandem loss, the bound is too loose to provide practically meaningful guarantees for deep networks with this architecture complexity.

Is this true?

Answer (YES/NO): NO